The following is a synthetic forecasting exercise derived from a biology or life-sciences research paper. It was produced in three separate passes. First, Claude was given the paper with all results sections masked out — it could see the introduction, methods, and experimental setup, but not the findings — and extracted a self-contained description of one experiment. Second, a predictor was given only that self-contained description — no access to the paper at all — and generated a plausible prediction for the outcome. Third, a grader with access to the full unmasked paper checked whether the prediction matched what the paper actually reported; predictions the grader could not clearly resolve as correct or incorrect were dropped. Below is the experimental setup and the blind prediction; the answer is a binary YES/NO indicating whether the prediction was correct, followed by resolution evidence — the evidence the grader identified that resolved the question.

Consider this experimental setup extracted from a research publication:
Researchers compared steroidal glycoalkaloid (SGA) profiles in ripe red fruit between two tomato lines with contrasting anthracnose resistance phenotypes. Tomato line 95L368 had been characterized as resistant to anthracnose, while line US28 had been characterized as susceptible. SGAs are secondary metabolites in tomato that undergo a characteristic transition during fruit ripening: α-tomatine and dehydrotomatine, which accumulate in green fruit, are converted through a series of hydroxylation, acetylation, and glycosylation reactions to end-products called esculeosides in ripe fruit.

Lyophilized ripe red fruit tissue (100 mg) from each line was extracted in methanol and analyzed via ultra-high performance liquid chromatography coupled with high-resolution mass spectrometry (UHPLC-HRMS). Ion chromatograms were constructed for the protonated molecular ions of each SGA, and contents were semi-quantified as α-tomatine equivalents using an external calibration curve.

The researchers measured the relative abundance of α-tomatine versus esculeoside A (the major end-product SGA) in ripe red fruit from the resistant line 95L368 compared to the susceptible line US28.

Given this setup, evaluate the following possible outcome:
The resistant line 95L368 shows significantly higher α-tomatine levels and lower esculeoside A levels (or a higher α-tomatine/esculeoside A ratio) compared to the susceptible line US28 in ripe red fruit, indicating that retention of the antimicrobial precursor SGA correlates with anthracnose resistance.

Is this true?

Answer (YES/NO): YES